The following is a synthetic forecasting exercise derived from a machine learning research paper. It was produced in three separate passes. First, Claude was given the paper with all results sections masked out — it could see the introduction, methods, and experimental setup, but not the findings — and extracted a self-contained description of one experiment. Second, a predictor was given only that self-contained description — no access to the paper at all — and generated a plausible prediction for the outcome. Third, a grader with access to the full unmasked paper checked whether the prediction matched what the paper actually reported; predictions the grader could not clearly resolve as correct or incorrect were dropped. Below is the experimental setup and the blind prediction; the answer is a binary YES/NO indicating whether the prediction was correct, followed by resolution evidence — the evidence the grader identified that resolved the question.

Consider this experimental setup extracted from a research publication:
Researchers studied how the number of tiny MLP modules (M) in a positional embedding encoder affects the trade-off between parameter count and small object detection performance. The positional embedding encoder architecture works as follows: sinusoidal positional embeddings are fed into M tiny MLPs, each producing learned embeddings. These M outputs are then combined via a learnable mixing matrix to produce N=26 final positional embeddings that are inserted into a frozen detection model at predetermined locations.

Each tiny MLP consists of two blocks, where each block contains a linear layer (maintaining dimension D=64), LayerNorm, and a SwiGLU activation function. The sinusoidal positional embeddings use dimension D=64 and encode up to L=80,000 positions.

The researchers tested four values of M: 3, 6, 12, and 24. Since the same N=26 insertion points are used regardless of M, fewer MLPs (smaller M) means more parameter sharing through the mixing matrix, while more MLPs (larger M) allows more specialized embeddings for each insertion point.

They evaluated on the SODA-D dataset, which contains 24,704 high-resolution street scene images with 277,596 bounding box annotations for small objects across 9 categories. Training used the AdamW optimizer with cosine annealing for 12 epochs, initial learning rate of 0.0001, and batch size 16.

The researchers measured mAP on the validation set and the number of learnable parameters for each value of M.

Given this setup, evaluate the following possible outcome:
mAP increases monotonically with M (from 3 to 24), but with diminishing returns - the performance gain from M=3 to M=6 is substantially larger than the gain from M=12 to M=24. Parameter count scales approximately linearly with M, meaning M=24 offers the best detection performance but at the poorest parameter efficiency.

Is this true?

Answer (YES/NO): YES